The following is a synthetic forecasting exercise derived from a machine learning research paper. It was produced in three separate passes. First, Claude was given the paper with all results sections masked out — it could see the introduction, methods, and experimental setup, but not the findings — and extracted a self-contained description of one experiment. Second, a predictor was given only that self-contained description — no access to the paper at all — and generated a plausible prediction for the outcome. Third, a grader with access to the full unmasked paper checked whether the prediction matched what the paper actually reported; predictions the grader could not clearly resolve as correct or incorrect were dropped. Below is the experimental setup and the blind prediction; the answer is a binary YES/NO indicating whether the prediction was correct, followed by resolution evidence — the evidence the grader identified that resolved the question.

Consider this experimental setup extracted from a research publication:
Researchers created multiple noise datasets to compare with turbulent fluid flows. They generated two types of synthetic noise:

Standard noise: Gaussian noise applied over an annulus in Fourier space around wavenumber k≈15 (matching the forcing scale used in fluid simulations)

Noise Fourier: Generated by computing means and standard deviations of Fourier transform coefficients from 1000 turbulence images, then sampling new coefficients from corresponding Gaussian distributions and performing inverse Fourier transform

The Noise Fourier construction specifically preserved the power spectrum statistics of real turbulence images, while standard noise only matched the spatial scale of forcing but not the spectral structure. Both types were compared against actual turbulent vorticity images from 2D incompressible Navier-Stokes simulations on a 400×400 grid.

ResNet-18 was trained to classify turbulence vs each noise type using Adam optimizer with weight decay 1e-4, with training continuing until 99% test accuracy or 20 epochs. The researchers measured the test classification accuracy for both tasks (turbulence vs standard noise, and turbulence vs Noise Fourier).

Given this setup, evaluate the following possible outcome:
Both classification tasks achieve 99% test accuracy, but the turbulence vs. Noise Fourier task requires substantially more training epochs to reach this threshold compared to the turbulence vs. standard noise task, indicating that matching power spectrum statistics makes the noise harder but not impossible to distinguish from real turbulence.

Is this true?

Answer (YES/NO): NO